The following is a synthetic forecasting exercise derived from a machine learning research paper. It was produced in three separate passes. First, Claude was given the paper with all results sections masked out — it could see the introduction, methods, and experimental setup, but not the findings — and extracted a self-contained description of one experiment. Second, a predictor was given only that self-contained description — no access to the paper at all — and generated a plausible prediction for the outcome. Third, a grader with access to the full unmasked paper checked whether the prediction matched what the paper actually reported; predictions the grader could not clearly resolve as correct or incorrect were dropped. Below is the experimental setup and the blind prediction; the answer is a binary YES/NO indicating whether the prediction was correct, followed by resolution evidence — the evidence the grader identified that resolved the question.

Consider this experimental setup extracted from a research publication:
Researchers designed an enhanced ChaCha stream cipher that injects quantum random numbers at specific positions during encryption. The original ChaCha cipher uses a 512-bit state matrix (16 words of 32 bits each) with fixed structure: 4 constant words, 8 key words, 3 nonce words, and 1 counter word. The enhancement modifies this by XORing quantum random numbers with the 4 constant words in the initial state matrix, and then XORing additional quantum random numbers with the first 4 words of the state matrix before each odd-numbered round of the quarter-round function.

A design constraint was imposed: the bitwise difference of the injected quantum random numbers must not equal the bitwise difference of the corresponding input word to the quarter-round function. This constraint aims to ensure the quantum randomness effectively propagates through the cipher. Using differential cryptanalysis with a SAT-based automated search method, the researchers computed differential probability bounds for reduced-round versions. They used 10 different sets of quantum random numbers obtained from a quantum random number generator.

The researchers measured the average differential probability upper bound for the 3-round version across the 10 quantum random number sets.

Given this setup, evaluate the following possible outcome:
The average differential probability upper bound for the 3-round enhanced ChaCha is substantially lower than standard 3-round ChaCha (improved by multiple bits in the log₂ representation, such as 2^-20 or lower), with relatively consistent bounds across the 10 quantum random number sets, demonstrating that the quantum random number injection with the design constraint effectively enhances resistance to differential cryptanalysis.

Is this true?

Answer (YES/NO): NO